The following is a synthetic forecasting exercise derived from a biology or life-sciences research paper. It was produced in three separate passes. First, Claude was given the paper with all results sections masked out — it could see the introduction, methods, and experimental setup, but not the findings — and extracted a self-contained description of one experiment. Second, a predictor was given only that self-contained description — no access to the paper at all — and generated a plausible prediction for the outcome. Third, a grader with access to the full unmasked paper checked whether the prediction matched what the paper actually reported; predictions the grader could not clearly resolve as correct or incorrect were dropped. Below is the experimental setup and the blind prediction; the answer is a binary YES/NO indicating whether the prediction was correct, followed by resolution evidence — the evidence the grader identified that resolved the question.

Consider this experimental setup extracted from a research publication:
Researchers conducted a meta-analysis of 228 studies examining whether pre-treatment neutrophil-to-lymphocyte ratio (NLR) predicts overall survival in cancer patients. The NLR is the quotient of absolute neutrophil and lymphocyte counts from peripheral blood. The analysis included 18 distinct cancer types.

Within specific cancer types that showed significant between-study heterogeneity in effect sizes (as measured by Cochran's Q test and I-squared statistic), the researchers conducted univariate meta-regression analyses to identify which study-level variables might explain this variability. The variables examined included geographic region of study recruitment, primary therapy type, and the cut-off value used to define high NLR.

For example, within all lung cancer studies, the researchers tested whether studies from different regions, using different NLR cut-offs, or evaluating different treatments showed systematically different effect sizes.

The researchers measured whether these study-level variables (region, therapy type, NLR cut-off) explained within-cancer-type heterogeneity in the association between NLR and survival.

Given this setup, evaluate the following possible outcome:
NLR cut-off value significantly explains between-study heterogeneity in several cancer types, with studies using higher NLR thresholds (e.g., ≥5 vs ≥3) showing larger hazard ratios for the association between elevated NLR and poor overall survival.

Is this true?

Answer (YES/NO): YES